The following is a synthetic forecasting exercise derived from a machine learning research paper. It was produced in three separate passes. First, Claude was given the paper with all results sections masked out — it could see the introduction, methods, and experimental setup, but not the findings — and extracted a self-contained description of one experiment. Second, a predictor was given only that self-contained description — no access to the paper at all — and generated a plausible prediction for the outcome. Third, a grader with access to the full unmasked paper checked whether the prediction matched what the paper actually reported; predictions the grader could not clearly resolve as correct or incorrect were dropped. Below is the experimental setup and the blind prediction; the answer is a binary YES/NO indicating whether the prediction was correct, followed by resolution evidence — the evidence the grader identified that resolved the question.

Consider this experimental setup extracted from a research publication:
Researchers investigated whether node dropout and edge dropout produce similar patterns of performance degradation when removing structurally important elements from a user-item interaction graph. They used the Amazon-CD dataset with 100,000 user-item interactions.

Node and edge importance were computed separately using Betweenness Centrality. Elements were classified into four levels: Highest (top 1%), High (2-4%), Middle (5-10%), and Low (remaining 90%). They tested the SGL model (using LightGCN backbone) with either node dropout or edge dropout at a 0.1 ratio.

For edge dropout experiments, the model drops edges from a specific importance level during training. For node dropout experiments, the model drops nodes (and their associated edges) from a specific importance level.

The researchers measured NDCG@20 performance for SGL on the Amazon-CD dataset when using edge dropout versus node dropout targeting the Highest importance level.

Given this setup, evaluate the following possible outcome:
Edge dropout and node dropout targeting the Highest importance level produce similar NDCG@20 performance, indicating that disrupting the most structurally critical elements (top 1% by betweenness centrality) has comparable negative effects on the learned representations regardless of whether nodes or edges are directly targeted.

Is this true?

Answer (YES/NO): YES